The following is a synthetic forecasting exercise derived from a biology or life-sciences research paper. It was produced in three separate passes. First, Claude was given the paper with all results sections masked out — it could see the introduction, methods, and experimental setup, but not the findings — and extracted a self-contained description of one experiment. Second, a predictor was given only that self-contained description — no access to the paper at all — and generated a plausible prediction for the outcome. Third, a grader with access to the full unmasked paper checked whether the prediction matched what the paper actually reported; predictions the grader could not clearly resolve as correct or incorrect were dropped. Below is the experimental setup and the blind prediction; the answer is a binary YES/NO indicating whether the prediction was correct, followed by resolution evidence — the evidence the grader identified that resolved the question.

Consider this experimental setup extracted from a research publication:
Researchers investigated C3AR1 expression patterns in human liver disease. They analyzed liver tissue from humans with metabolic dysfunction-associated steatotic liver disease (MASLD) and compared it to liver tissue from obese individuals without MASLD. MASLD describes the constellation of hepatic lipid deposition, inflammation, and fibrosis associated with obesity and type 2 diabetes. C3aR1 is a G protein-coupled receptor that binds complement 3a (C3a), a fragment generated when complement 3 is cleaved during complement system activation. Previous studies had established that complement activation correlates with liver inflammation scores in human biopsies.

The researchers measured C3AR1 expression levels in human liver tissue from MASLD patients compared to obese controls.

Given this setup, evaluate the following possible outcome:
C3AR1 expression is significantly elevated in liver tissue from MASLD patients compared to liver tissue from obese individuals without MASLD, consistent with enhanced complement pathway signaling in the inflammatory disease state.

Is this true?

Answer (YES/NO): NO